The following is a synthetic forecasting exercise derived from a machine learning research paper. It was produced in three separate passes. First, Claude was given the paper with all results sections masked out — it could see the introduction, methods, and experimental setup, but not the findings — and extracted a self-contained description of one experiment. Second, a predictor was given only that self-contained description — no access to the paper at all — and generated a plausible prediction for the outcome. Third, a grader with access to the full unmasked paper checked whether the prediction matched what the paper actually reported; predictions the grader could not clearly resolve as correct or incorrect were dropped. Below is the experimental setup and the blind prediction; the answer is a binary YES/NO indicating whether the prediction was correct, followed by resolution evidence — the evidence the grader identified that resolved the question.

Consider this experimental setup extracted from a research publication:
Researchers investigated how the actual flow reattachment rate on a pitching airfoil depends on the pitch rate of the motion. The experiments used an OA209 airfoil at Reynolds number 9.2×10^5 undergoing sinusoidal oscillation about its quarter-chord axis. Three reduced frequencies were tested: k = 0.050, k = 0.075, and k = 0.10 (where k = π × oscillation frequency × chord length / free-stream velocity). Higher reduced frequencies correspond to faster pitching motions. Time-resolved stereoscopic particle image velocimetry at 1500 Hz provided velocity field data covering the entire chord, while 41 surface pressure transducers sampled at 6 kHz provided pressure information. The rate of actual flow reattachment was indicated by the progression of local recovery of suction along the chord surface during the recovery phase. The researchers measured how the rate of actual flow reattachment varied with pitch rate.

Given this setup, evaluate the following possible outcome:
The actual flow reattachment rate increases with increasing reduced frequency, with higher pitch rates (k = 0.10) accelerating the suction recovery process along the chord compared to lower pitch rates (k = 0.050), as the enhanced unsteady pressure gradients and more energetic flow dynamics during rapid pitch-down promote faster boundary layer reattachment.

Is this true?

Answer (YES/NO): NO